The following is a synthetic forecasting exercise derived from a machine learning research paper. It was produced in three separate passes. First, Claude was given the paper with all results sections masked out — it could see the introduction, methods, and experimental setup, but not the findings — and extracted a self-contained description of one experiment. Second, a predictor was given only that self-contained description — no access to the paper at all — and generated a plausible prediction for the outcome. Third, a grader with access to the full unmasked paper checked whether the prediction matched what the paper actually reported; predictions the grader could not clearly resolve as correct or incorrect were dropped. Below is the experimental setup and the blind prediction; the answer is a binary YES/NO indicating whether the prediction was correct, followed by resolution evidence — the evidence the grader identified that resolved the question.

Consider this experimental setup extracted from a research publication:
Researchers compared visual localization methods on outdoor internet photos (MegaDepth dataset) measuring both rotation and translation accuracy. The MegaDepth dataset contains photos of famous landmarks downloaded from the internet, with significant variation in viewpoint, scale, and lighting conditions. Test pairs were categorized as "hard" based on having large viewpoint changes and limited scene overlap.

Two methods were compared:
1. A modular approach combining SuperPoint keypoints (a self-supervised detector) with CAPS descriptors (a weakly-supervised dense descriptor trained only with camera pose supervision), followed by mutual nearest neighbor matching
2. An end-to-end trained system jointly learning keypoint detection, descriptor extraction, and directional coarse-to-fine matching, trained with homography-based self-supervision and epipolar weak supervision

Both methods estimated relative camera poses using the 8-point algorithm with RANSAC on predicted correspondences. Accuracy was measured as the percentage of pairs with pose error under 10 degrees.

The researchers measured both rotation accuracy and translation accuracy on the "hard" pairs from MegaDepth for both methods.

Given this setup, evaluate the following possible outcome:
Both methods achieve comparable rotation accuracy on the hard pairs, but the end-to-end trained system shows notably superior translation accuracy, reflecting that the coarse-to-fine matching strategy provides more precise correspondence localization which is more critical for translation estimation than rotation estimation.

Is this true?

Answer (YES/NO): YES